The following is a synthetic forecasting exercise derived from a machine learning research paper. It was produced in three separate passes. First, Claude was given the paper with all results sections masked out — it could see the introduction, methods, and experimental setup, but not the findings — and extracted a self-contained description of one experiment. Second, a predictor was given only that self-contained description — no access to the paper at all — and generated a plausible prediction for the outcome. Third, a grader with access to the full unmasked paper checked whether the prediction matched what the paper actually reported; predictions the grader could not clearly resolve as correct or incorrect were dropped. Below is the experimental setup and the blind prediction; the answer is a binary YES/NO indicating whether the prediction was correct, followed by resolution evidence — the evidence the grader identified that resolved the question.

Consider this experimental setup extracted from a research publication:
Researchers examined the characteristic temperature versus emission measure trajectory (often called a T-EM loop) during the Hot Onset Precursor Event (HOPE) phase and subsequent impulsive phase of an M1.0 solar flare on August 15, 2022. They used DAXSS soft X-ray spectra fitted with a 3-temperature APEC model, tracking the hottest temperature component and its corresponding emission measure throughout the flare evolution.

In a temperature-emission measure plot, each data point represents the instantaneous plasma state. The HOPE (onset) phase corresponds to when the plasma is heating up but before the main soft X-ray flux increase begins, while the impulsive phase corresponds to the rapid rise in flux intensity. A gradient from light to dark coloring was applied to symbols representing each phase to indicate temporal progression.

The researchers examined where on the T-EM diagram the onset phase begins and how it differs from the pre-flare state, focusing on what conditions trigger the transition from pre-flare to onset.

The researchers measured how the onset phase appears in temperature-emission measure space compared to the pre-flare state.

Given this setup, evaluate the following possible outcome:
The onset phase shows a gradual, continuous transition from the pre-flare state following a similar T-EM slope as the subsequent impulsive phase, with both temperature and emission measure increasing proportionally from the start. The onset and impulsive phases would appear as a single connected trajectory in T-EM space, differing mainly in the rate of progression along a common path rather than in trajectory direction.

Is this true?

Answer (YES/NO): NO